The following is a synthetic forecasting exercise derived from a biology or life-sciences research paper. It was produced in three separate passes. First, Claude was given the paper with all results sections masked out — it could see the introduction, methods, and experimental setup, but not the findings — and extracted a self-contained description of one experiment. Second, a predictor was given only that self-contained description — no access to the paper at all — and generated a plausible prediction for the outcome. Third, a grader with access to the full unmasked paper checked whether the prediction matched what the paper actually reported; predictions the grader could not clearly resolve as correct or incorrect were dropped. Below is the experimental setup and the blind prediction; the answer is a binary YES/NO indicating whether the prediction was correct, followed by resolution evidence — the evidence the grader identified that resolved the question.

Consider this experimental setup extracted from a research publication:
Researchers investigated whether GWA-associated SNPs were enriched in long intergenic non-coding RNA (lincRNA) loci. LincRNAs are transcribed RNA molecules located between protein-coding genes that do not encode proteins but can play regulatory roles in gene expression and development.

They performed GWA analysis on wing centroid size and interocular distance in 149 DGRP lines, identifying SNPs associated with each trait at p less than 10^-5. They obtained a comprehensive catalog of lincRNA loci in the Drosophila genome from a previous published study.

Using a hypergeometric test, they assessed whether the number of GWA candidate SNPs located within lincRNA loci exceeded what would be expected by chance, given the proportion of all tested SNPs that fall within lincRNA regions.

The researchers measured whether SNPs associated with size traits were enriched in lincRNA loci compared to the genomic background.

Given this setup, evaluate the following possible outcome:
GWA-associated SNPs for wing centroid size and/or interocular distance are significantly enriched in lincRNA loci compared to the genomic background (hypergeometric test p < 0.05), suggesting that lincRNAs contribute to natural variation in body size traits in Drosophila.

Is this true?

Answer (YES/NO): YES